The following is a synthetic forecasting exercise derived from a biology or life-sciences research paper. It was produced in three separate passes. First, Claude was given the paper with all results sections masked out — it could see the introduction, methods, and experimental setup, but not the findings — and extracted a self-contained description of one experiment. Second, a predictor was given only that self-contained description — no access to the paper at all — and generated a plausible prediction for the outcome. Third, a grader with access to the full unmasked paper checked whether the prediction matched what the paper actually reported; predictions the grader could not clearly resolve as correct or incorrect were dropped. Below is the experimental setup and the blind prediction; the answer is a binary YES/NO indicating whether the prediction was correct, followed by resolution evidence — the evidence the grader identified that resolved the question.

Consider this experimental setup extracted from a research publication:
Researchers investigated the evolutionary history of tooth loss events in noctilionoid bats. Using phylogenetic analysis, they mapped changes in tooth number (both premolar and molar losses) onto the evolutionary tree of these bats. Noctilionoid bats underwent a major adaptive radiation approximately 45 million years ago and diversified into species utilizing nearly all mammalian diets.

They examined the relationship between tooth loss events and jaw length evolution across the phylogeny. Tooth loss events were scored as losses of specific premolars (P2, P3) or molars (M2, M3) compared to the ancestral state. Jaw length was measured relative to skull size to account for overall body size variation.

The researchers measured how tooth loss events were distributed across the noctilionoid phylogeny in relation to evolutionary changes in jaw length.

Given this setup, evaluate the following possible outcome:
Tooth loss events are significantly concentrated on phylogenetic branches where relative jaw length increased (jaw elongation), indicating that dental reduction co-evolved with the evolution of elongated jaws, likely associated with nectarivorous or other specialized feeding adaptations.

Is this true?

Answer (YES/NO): NO